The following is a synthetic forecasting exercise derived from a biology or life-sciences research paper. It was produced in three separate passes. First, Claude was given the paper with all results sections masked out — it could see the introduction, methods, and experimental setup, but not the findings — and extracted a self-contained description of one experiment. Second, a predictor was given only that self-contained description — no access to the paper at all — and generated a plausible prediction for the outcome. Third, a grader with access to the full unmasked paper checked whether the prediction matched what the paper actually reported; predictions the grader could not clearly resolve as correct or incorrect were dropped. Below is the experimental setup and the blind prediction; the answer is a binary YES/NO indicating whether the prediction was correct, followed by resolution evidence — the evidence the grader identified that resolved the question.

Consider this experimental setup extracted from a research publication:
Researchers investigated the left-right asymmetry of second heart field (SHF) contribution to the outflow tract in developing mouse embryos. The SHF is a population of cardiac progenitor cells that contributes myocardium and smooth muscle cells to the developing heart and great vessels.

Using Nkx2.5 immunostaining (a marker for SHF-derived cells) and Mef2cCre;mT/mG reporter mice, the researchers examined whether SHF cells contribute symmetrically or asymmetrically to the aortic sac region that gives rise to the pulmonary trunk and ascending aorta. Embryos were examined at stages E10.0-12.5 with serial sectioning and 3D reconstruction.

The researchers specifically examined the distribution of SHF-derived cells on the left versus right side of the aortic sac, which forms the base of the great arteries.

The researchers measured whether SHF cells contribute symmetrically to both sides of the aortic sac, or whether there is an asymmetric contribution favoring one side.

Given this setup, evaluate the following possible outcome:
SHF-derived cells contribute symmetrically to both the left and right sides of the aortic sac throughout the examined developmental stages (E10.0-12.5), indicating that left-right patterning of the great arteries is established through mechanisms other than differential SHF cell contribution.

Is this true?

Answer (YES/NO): NO